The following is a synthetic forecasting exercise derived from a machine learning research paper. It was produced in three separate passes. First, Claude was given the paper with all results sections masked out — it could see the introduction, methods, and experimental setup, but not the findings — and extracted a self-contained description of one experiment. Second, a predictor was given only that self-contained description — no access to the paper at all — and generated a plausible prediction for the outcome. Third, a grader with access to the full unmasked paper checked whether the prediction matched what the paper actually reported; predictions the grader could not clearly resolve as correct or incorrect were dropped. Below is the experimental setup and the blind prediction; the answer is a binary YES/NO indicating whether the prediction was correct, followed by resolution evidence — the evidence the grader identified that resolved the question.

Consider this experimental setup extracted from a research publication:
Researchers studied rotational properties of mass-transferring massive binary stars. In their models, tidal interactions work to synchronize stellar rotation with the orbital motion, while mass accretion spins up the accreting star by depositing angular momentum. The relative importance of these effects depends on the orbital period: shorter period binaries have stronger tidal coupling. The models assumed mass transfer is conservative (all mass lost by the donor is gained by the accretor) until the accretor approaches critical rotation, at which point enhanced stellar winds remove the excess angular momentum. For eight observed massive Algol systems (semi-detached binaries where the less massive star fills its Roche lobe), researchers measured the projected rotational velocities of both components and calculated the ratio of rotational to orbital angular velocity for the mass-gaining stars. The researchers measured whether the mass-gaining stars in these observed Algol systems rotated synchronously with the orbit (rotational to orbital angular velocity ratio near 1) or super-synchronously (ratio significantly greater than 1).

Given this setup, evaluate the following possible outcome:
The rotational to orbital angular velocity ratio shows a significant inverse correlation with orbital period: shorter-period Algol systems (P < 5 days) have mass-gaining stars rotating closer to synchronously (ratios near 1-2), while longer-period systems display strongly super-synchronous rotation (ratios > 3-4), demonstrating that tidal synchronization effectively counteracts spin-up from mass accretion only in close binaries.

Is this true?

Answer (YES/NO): NO